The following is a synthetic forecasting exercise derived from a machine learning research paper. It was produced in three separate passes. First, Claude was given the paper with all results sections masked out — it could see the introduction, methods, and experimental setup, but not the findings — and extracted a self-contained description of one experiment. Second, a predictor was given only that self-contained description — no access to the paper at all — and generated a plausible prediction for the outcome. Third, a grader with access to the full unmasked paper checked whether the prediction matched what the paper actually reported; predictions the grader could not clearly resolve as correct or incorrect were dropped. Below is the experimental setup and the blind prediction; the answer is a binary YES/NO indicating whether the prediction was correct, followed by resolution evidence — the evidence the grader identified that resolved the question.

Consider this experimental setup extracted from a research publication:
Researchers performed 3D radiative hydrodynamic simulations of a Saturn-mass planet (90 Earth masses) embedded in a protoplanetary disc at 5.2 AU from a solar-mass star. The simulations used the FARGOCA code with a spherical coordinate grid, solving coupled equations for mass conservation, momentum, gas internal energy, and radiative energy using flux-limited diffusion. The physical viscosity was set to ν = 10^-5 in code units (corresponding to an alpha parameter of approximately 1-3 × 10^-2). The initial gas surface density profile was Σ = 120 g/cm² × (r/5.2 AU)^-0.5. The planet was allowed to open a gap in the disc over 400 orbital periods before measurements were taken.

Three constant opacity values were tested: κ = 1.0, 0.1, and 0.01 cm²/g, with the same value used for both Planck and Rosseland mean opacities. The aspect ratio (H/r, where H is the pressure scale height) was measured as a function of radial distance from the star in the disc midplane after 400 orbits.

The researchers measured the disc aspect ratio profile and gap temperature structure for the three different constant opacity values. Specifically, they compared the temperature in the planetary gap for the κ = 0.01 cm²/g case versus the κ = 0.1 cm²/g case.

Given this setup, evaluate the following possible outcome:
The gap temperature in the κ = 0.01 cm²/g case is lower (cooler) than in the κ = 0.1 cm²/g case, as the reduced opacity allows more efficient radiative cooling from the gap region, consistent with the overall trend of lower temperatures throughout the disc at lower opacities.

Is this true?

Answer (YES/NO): NO